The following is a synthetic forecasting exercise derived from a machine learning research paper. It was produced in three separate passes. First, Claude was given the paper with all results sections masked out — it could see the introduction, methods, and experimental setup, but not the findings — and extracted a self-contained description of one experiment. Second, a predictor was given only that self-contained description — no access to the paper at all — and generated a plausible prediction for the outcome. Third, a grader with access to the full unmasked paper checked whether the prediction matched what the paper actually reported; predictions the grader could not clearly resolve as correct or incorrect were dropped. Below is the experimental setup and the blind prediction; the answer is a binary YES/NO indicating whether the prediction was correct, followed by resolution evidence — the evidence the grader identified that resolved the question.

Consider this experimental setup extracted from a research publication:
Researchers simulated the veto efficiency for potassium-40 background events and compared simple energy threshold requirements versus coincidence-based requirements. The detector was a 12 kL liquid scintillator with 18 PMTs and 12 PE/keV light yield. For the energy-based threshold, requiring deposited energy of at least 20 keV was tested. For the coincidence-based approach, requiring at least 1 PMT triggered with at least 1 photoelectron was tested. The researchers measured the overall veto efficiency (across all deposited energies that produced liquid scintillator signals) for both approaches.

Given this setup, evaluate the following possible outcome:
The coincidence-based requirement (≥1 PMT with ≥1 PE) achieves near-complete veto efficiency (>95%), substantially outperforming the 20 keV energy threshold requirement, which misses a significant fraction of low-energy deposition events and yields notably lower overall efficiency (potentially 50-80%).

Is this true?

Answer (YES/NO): NO